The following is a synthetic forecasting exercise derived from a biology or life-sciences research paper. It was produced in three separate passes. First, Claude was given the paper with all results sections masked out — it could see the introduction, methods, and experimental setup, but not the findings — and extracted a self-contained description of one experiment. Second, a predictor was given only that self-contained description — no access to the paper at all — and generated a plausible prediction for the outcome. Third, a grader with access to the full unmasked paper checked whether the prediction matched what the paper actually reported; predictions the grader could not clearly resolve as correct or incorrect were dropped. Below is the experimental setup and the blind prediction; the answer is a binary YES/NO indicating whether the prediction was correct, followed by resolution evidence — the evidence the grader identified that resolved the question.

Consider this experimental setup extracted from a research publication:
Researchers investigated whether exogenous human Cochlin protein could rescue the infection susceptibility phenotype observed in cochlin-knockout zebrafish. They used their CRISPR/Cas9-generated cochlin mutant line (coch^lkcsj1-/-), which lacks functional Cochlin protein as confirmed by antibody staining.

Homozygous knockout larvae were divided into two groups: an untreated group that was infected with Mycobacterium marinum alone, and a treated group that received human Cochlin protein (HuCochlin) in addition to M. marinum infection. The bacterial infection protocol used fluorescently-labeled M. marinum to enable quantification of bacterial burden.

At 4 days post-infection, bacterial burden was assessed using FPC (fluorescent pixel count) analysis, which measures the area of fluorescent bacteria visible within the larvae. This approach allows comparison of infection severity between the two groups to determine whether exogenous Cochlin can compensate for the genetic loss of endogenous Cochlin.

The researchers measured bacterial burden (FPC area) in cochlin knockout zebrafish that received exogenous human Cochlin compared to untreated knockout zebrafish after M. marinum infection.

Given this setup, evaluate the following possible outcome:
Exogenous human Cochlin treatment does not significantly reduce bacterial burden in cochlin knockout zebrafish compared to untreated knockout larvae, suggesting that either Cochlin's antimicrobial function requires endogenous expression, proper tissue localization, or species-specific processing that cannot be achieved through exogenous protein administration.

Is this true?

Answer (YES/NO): NO